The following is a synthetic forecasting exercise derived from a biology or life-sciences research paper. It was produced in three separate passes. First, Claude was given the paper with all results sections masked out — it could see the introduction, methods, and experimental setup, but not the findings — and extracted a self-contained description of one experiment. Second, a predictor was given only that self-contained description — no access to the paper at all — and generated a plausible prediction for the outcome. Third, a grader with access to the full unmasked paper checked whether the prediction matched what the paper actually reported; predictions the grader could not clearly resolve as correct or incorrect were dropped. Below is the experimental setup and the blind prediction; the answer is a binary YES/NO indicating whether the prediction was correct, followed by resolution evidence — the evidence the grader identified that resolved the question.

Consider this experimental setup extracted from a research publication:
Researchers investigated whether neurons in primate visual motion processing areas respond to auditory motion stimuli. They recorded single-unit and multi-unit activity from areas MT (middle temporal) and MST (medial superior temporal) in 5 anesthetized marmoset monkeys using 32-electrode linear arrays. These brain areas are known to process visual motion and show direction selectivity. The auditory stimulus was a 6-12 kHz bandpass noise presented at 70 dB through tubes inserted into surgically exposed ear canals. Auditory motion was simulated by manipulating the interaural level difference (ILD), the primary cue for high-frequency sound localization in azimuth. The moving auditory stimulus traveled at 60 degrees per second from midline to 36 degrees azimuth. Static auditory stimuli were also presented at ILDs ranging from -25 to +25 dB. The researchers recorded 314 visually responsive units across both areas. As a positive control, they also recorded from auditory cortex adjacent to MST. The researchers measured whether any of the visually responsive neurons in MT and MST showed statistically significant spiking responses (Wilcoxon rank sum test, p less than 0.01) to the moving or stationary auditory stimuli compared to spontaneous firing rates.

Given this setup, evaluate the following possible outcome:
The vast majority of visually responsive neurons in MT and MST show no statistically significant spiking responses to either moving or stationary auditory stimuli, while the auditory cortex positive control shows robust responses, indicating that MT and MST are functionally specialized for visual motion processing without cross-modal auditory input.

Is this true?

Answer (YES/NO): YES